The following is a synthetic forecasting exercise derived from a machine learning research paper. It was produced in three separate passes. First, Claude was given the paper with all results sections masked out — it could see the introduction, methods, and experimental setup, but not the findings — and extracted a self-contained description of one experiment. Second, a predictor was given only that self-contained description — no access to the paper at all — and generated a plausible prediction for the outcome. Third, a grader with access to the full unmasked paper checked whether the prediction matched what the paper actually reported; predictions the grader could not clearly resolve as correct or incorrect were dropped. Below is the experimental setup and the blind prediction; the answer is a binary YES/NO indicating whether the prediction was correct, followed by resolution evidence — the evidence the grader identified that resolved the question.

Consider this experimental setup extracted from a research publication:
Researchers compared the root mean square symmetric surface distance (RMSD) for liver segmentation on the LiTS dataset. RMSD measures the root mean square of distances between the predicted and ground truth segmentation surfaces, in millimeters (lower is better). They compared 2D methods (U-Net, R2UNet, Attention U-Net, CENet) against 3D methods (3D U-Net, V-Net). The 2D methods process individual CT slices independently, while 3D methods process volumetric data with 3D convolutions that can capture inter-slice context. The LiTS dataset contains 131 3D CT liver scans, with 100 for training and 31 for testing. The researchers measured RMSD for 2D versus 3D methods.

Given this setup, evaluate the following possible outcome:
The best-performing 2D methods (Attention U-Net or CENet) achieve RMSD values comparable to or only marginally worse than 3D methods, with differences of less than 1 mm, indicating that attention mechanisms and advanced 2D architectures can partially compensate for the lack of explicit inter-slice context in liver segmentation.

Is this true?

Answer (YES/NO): NO